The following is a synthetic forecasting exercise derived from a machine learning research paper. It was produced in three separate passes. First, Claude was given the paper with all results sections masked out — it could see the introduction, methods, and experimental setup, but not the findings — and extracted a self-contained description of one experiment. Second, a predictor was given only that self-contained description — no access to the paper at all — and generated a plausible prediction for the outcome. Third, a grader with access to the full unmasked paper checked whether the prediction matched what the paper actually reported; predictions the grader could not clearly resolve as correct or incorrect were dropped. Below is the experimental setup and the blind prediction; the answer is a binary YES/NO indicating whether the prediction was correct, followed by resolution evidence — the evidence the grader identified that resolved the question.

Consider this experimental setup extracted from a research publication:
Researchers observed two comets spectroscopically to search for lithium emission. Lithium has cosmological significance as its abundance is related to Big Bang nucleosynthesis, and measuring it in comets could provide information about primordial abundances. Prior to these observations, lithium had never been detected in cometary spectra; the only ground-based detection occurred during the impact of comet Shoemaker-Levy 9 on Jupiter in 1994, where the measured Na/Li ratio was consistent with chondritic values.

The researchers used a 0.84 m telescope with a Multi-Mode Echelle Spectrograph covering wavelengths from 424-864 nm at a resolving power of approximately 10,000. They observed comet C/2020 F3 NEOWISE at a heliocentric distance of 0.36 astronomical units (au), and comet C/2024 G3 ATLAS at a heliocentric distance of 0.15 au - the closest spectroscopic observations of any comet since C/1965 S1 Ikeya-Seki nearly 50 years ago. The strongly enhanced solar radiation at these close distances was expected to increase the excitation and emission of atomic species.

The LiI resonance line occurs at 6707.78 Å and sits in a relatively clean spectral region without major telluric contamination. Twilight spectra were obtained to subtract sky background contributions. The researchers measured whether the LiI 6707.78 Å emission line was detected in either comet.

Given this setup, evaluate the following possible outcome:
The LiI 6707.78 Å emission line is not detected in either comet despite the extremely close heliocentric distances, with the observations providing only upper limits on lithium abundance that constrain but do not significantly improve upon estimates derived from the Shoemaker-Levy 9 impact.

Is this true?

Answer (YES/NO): NO